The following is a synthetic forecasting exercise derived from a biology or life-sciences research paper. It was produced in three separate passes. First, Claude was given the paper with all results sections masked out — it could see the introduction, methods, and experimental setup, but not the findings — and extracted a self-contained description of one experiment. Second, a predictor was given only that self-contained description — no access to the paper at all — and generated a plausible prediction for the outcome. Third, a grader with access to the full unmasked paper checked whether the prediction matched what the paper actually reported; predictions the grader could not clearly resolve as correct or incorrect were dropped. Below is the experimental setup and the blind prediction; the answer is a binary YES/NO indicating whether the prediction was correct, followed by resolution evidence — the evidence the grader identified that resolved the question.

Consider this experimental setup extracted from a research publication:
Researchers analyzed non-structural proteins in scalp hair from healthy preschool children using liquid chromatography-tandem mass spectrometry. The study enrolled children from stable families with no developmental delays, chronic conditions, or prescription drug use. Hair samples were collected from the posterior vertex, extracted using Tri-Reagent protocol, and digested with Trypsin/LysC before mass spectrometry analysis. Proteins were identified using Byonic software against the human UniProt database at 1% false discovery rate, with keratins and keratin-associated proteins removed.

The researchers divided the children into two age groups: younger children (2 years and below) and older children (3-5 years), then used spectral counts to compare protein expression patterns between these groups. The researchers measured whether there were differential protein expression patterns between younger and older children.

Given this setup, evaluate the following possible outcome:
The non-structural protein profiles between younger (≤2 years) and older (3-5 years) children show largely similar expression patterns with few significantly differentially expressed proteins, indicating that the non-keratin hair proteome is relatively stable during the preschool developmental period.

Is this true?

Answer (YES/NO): NO